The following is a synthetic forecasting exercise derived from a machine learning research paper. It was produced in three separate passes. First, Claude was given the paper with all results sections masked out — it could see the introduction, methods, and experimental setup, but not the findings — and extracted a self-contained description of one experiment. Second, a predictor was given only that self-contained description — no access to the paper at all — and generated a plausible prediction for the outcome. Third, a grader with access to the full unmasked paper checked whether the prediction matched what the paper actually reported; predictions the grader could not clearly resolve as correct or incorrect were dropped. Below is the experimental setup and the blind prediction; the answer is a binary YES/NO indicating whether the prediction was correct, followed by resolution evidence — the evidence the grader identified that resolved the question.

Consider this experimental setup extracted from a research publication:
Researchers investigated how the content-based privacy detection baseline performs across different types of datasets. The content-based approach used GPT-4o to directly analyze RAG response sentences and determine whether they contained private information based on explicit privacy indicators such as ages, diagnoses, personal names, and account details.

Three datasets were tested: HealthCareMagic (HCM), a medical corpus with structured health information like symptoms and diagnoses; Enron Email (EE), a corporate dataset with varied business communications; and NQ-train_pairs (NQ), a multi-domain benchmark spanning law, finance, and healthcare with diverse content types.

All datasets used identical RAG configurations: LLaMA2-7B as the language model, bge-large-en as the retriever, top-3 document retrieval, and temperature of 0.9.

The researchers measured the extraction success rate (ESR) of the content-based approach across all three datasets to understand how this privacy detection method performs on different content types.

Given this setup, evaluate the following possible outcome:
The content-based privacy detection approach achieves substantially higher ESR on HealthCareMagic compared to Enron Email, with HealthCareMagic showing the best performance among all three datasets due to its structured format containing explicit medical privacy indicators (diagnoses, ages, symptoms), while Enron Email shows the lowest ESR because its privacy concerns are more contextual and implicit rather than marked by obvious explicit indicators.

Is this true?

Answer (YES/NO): NO